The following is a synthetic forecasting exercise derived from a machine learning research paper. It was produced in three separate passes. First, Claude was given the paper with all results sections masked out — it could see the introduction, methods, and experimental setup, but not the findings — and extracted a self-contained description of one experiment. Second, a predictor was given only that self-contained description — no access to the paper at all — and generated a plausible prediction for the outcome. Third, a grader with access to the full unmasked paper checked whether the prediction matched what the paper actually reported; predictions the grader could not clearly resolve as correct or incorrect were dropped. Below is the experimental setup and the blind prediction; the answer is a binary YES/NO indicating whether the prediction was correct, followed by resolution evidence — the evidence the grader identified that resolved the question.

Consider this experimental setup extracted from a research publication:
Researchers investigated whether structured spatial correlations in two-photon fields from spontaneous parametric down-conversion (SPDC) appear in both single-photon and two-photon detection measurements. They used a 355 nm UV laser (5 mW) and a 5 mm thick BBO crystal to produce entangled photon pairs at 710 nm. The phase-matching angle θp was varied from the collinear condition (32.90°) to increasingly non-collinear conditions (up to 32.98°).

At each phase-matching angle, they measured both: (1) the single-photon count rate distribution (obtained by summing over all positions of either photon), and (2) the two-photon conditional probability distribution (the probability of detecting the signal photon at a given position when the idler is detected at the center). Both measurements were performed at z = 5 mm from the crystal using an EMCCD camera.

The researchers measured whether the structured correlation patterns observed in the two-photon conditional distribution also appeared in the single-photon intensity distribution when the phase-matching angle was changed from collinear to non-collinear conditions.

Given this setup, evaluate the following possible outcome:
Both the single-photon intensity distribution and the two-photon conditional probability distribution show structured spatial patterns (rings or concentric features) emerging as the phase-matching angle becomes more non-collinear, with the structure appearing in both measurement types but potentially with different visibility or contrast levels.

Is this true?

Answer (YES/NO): NO